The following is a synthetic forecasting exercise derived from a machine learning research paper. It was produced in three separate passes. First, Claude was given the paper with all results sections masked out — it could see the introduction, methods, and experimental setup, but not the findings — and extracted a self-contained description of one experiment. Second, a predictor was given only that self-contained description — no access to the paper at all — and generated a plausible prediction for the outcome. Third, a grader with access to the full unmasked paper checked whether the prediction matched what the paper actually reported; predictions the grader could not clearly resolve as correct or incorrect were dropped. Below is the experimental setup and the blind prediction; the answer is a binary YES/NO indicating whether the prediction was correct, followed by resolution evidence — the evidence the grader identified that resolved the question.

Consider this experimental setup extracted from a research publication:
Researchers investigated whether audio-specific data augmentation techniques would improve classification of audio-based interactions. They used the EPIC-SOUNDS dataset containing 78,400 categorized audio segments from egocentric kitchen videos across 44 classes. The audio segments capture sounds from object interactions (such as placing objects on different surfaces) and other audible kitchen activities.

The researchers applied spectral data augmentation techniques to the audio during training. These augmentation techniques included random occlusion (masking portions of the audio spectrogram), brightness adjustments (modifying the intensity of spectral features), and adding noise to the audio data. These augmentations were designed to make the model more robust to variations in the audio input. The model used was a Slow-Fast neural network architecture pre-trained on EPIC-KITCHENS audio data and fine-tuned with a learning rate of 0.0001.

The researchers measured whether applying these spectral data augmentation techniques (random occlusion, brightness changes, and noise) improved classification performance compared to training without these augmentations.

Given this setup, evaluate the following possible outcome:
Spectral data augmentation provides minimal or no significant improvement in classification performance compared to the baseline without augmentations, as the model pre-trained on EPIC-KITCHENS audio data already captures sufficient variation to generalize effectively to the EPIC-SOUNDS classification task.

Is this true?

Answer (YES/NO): YES